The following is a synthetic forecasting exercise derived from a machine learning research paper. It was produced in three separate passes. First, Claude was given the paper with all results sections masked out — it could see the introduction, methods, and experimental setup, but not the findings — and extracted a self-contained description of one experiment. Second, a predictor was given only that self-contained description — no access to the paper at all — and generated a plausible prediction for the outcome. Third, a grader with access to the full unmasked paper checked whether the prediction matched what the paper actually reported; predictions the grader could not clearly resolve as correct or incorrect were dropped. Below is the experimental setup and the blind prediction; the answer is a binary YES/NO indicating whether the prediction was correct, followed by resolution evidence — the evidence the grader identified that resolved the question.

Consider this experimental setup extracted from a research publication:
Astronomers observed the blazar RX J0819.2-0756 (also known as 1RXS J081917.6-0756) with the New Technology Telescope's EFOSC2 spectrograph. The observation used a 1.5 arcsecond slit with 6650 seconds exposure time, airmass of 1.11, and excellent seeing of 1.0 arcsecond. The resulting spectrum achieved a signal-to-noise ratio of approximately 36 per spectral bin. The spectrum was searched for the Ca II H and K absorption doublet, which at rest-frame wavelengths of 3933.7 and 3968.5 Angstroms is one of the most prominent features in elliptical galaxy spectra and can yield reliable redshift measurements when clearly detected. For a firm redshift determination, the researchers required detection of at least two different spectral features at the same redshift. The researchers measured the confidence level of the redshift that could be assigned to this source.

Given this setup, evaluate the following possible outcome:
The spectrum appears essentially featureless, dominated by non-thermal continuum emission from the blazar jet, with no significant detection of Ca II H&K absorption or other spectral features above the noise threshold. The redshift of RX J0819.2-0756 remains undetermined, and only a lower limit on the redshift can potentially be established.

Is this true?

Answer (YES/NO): NO